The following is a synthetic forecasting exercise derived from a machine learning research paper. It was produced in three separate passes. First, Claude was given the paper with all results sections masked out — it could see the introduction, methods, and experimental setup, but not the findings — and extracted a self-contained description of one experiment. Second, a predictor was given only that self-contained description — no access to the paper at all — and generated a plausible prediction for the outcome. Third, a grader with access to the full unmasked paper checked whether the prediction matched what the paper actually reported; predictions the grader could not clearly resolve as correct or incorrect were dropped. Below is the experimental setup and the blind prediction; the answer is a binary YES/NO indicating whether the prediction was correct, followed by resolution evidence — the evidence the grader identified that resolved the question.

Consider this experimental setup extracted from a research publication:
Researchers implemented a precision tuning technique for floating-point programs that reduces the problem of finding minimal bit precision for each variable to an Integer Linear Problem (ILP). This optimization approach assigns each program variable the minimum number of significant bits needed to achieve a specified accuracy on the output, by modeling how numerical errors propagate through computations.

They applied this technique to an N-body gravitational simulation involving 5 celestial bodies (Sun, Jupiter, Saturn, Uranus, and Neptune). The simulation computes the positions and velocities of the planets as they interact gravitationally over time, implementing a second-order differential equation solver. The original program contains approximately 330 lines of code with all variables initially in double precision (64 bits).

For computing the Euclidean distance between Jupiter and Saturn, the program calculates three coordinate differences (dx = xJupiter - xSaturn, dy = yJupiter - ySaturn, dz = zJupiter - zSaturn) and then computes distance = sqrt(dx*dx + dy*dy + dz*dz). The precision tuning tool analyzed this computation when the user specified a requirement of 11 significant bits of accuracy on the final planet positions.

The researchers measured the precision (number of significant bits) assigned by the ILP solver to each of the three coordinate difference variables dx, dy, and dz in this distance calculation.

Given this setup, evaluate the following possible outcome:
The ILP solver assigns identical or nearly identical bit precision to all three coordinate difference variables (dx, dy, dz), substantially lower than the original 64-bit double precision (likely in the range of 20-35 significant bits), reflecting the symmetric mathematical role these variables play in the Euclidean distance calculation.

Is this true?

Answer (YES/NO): NO